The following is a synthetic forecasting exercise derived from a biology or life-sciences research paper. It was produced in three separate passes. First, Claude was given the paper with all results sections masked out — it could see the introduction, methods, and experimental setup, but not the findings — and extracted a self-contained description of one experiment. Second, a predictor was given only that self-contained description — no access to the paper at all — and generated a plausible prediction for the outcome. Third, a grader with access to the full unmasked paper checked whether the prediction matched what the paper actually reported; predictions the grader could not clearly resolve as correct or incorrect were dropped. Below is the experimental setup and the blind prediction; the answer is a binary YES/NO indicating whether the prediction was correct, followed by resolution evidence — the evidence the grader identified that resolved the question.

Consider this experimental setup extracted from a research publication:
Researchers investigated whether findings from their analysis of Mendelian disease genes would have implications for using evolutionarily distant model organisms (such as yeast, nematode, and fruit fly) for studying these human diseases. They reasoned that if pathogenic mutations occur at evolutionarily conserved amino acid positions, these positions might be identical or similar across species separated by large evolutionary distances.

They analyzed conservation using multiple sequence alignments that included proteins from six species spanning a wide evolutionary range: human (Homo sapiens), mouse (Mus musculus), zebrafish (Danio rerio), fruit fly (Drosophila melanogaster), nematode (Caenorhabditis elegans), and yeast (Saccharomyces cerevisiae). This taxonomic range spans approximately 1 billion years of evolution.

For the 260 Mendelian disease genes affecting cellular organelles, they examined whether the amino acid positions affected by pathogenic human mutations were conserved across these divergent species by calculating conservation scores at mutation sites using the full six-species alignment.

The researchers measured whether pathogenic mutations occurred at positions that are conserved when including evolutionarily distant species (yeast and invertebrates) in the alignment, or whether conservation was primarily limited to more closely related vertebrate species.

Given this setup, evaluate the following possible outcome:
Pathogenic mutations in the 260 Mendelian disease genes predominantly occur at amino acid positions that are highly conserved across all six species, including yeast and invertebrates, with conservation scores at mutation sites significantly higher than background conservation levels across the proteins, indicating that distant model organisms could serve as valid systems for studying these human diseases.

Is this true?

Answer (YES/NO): YES